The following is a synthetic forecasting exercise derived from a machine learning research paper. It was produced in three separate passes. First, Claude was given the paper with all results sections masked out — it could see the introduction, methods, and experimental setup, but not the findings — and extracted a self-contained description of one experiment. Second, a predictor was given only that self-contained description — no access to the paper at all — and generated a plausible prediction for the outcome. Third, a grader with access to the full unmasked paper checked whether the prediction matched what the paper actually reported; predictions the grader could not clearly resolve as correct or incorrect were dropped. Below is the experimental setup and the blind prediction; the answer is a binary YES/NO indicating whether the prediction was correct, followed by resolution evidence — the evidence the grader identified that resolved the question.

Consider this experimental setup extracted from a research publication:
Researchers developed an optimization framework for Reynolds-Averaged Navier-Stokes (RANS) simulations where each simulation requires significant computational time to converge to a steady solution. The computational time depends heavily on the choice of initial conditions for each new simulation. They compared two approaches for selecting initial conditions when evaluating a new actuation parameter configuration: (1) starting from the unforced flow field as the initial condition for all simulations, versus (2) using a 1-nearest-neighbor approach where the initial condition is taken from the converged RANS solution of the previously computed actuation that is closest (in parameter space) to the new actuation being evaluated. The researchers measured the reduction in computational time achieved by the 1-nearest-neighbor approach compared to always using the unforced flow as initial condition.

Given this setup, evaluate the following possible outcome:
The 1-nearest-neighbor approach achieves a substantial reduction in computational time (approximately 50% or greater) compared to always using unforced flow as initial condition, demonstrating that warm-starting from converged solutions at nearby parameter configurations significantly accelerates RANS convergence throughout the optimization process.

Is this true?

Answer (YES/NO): YES